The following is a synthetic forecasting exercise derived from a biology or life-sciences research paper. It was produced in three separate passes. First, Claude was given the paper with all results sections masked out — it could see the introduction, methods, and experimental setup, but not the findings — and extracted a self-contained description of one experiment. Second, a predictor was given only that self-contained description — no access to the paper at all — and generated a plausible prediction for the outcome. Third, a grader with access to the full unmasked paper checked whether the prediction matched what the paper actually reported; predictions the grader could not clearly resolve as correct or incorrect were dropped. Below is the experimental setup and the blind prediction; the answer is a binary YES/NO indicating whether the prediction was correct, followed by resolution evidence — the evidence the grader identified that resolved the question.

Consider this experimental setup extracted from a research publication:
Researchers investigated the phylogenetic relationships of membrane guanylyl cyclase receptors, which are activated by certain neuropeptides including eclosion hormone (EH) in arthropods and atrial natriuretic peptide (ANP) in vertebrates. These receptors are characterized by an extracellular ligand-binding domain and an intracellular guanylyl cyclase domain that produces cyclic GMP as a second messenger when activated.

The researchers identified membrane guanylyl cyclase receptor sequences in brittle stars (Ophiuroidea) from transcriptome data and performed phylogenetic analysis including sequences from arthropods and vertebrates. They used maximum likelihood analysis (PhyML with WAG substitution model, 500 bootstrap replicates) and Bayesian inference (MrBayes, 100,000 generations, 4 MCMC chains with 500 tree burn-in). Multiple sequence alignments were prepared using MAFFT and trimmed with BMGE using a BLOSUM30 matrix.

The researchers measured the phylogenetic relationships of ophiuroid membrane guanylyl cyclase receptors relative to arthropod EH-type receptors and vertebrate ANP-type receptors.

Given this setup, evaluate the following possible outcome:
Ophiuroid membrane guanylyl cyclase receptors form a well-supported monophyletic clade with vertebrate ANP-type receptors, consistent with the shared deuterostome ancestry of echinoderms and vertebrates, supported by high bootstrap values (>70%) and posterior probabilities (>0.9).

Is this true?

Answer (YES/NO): NO